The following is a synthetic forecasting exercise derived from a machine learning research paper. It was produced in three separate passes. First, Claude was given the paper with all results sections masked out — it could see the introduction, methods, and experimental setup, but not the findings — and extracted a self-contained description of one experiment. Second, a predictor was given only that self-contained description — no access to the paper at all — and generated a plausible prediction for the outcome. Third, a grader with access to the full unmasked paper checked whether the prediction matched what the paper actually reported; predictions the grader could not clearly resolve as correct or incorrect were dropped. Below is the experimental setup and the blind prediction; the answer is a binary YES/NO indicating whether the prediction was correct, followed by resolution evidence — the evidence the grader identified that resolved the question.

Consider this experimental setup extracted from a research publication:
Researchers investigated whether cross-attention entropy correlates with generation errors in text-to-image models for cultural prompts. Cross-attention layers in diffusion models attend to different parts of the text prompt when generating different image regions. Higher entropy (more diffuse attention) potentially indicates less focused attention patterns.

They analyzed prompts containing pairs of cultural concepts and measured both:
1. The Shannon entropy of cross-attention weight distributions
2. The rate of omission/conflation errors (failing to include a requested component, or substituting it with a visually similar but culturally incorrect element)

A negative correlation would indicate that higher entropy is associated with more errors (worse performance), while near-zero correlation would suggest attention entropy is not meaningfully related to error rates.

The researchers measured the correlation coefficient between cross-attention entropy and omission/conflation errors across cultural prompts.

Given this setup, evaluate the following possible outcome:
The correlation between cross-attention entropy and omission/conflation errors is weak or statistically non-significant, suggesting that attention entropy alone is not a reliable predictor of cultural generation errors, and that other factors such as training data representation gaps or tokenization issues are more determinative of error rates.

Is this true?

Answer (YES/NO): NO